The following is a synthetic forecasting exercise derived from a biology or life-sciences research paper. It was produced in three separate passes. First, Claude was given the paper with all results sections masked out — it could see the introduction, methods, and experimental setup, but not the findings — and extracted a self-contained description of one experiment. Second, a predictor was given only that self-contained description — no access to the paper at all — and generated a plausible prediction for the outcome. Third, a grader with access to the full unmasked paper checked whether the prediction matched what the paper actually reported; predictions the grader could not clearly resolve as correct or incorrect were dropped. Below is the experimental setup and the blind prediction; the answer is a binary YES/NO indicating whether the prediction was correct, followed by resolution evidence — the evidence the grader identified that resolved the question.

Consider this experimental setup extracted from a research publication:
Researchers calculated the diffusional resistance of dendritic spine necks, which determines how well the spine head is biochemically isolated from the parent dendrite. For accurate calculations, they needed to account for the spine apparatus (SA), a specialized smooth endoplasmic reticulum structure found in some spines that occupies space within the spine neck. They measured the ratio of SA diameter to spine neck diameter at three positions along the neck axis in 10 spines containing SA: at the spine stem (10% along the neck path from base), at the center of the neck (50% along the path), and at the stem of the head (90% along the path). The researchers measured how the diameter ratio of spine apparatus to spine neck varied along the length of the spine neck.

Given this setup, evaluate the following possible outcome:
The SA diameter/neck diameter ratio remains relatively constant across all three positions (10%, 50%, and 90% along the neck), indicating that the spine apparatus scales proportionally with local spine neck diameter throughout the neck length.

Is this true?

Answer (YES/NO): YES